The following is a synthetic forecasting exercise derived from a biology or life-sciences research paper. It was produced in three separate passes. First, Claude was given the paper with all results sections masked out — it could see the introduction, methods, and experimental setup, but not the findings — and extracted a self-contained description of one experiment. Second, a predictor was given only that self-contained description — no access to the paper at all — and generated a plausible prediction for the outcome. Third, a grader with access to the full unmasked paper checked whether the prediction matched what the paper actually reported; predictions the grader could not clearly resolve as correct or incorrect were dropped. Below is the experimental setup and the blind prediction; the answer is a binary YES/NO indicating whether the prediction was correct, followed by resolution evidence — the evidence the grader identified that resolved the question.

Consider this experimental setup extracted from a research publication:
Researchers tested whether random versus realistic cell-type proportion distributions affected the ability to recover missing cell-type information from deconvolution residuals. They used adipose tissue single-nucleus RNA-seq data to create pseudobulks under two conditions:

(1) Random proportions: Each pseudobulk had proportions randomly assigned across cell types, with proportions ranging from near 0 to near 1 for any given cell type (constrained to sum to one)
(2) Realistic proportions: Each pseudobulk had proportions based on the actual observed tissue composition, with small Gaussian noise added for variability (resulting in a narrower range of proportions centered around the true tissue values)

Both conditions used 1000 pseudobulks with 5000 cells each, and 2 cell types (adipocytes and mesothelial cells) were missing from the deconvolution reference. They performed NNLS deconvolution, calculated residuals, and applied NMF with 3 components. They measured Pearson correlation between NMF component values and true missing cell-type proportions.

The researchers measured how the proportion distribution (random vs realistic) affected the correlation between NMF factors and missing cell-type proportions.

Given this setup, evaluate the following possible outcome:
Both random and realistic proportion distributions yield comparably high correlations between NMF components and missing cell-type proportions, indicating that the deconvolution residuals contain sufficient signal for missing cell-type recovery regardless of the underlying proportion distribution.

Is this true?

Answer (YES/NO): NO